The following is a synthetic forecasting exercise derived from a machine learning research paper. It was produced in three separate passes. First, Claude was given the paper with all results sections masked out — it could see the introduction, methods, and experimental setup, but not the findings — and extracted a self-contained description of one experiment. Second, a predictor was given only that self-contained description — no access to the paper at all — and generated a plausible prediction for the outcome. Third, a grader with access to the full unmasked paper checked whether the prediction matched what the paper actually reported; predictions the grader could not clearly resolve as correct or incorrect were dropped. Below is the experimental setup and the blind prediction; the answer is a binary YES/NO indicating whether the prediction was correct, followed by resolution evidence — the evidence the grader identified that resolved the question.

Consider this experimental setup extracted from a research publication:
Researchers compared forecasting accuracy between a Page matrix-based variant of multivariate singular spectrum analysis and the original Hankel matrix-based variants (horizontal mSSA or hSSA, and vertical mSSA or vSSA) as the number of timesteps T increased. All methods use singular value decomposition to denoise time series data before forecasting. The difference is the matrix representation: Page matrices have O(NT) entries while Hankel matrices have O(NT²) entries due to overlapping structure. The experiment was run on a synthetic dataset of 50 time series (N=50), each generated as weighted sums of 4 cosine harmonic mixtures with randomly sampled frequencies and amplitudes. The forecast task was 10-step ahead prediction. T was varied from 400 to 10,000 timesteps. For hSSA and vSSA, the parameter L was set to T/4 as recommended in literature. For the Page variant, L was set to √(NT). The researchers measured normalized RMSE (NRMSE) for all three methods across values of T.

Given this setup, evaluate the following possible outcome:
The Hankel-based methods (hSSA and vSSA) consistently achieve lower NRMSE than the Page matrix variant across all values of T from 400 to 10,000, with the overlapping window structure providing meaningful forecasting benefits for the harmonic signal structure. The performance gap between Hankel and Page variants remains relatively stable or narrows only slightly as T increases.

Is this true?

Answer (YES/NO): NO